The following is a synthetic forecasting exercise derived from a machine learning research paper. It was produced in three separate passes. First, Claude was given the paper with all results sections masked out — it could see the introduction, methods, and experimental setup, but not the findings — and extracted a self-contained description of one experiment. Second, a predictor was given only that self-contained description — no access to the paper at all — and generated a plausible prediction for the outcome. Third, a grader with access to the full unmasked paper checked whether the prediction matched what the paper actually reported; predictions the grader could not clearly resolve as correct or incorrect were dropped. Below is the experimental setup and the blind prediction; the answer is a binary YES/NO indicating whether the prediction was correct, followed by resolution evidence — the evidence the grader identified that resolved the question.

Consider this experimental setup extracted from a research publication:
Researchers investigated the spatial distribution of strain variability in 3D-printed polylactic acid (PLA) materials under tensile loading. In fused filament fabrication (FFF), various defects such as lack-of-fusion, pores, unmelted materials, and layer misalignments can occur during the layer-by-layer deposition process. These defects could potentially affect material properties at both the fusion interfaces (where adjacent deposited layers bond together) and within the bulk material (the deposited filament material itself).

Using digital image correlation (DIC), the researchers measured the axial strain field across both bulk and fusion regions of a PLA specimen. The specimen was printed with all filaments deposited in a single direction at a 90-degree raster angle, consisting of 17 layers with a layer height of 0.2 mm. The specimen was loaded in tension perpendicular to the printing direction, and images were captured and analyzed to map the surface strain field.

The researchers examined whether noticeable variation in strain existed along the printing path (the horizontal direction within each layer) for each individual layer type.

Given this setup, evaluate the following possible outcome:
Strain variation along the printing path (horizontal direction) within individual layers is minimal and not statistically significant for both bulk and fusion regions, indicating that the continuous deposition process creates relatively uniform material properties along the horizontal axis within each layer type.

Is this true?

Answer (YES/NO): NO